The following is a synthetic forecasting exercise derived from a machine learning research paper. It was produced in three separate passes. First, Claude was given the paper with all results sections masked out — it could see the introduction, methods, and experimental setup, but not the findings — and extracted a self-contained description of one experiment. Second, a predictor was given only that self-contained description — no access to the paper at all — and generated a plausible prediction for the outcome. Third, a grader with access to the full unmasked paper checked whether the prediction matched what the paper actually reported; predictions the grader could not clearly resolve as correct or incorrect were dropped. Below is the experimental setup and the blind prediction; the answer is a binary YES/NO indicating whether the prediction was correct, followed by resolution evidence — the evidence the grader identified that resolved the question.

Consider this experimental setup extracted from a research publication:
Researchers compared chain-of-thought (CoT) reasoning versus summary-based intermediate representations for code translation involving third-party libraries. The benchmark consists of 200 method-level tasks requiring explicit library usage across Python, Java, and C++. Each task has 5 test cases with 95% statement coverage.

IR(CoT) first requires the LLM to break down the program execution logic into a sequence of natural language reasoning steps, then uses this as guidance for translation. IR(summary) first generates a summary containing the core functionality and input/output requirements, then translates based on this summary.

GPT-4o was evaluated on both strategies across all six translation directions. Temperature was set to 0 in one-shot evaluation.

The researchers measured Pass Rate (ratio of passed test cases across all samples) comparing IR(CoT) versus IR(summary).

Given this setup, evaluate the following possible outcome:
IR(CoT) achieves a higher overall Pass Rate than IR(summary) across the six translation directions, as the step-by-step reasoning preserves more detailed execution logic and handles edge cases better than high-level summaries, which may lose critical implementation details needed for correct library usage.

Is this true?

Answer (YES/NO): NO